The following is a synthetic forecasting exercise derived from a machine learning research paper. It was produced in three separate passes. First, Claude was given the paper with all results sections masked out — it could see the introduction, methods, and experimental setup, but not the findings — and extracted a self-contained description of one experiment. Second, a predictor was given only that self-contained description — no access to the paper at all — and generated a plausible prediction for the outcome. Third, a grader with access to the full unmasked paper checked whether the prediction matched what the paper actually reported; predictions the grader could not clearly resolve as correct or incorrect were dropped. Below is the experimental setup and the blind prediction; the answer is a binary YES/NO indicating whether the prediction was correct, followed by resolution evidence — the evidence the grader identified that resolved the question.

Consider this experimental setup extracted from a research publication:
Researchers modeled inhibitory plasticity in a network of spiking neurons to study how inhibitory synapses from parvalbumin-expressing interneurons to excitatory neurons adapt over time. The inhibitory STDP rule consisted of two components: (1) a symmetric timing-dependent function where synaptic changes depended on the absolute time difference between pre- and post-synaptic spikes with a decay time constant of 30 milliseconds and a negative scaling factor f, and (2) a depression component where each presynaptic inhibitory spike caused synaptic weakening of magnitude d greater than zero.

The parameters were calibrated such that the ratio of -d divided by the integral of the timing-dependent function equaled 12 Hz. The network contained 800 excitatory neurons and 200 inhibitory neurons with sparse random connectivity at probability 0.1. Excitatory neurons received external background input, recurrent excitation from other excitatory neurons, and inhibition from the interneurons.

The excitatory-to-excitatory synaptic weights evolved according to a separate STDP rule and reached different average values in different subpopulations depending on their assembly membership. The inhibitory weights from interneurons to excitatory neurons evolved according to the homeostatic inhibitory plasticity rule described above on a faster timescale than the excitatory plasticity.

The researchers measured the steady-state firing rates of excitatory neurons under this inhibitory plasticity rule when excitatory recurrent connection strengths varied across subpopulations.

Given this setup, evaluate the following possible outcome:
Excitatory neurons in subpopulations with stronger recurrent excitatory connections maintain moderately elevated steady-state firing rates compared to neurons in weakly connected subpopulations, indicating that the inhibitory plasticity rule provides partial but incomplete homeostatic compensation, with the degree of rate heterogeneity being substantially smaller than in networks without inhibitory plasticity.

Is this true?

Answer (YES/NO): NO